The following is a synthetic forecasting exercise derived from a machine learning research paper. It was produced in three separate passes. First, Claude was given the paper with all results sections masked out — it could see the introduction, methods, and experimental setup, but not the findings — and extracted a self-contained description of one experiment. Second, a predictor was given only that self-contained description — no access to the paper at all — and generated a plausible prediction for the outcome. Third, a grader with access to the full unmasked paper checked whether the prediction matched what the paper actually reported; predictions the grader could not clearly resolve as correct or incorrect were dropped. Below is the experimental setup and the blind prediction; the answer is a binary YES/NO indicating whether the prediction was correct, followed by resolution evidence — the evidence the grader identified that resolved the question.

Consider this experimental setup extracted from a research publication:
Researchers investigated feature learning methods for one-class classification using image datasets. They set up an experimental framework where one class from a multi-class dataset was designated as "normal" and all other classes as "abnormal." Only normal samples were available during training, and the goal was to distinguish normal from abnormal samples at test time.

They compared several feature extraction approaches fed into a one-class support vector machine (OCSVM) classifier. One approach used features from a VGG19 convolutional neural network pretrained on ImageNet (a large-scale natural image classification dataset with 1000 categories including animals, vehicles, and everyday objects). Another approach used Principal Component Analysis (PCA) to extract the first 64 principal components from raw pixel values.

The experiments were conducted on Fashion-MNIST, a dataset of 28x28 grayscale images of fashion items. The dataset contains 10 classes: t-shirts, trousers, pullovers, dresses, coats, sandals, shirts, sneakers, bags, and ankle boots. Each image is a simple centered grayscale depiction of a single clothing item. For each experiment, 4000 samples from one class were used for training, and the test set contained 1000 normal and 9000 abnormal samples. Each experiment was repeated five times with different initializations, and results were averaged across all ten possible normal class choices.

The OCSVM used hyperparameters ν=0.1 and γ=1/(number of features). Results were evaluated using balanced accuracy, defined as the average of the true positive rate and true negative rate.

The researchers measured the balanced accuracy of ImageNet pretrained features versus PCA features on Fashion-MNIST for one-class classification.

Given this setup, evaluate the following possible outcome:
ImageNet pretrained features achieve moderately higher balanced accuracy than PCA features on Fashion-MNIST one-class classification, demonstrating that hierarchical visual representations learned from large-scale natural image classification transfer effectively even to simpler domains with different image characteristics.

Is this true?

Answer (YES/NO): NO